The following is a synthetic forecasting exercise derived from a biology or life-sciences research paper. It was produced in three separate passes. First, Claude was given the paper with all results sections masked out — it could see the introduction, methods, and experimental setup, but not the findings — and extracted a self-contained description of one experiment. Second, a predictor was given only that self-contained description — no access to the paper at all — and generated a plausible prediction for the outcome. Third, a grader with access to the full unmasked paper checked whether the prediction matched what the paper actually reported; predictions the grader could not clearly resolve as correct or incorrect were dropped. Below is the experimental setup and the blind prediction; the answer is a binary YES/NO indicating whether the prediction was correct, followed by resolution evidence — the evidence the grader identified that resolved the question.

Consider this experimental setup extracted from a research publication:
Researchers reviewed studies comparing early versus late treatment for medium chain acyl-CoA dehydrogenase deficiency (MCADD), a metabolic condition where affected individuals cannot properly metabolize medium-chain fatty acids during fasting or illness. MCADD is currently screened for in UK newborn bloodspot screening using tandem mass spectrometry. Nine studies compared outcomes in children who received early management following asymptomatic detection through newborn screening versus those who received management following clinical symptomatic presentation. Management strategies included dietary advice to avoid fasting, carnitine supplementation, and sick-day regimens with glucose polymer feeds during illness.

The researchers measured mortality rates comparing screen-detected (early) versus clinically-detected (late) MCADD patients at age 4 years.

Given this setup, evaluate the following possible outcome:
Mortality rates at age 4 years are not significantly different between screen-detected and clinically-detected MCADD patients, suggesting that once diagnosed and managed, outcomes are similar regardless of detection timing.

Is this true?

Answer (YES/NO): NO